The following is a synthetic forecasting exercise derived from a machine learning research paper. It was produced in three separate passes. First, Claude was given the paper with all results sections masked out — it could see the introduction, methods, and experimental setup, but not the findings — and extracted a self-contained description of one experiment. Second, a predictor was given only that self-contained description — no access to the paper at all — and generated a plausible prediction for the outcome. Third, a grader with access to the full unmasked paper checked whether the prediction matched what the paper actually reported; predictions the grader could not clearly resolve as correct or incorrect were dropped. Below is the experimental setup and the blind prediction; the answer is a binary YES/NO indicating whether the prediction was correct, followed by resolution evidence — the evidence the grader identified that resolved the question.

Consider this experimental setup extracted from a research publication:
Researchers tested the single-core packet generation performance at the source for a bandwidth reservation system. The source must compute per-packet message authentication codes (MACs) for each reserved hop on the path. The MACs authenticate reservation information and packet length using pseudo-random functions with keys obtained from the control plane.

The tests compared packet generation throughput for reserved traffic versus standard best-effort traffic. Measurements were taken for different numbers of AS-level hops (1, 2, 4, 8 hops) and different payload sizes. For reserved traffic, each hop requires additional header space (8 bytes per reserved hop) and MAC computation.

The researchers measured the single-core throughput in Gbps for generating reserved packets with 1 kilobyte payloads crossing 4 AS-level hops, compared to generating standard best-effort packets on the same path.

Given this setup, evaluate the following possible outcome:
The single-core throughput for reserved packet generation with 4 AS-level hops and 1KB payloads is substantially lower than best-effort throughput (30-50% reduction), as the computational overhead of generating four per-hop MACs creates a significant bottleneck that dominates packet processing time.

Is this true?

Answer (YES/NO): YES